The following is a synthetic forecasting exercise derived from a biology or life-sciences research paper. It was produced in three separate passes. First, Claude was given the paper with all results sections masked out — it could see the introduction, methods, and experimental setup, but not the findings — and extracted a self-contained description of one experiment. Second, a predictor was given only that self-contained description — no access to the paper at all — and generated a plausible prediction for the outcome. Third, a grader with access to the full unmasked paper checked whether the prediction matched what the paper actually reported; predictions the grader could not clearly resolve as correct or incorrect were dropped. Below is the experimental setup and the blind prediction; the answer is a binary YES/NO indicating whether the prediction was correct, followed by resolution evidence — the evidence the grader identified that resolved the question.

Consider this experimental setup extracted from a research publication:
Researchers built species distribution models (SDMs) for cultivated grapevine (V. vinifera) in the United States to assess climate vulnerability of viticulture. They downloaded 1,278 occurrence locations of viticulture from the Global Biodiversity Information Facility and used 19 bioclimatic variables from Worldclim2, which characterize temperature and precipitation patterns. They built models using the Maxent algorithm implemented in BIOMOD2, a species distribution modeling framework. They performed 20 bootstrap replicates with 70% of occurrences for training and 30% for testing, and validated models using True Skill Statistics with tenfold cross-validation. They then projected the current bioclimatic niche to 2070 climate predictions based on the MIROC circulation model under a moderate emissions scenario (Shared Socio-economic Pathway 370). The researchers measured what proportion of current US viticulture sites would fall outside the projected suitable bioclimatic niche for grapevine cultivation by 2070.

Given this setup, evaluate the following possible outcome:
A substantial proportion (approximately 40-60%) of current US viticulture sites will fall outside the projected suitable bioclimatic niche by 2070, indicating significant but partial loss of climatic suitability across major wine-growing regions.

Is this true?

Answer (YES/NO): YES